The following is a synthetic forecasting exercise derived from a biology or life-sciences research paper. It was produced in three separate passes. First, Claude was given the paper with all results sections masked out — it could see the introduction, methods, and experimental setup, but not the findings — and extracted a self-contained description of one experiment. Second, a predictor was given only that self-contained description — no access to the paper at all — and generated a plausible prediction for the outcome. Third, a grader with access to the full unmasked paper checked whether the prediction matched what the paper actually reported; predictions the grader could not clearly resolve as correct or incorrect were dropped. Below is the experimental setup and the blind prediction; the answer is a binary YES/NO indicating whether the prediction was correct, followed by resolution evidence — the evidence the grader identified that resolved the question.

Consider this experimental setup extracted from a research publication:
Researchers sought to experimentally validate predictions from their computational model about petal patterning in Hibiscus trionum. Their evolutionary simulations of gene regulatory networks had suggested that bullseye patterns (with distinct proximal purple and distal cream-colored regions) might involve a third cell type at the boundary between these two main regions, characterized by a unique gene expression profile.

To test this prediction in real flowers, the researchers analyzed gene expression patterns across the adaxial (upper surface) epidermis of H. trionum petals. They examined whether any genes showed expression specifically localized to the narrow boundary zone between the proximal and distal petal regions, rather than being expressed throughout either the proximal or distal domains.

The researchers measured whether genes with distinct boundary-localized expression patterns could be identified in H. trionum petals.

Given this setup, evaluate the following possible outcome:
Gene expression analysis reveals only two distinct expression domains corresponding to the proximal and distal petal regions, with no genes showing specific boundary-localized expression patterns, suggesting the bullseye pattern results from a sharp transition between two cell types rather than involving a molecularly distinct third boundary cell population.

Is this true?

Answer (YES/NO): NO